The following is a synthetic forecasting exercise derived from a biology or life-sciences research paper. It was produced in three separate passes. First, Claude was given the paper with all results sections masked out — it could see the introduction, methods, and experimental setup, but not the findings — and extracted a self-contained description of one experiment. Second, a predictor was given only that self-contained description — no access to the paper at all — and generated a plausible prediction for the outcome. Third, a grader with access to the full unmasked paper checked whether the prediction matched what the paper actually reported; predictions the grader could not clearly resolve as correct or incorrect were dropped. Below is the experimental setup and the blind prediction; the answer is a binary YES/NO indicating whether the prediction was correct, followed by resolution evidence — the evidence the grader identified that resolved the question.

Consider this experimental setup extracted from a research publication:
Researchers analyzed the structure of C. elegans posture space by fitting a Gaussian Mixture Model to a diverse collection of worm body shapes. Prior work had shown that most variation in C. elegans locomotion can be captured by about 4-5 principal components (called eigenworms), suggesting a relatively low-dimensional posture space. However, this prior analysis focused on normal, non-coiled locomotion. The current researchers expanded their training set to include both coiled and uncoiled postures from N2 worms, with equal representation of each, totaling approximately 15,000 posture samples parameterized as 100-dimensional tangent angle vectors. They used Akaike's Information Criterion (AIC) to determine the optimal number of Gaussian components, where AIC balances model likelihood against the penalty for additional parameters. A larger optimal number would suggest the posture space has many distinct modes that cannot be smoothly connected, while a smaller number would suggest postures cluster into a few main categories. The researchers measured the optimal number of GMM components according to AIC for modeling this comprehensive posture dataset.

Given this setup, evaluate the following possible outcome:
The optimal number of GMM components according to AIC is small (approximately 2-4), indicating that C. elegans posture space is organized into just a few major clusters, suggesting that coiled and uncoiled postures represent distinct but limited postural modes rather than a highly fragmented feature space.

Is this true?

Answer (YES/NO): NO